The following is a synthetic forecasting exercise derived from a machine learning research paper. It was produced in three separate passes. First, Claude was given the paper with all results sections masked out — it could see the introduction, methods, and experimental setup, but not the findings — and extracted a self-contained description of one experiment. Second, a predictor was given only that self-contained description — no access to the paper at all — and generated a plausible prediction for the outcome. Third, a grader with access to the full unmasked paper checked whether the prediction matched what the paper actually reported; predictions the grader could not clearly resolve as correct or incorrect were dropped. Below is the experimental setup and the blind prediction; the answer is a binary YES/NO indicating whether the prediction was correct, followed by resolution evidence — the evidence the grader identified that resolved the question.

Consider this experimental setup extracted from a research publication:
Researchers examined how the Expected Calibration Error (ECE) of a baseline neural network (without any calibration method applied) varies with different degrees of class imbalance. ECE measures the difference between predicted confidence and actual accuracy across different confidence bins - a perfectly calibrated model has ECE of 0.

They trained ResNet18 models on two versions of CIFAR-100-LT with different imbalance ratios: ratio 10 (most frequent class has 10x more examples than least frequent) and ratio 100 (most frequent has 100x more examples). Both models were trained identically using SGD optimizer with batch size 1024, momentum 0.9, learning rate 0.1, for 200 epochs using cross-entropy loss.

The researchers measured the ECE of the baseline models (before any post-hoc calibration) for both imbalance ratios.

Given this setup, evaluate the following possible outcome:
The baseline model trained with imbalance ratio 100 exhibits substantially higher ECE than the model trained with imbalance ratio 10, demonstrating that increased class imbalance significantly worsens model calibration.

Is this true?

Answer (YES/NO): YES